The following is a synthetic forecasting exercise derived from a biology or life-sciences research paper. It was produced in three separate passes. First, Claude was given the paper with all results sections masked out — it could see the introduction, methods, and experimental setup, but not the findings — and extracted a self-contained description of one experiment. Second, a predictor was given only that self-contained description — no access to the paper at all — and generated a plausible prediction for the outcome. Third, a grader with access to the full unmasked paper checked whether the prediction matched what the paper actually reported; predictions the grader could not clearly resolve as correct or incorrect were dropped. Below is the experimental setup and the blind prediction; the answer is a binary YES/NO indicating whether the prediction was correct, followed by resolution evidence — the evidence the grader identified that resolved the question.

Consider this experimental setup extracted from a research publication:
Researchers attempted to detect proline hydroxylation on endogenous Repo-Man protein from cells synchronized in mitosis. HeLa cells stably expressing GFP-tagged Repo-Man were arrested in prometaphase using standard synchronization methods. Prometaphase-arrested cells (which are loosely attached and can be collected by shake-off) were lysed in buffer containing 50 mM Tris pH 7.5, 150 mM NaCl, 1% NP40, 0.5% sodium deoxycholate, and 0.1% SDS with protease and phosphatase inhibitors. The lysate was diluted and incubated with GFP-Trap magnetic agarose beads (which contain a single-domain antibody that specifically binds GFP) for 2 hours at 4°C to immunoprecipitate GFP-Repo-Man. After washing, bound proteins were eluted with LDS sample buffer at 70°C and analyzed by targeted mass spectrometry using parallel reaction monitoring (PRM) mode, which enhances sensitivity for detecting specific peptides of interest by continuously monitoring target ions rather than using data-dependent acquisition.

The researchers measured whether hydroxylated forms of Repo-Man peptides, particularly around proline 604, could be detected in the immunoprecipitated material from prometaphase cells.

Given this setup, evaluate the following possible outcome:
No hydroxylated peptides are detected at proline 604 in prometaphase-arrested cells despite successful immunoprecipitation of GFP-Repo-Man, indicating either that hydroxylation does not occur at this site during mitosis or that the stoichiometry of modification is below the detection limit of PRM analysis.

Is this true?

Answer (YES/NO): NO